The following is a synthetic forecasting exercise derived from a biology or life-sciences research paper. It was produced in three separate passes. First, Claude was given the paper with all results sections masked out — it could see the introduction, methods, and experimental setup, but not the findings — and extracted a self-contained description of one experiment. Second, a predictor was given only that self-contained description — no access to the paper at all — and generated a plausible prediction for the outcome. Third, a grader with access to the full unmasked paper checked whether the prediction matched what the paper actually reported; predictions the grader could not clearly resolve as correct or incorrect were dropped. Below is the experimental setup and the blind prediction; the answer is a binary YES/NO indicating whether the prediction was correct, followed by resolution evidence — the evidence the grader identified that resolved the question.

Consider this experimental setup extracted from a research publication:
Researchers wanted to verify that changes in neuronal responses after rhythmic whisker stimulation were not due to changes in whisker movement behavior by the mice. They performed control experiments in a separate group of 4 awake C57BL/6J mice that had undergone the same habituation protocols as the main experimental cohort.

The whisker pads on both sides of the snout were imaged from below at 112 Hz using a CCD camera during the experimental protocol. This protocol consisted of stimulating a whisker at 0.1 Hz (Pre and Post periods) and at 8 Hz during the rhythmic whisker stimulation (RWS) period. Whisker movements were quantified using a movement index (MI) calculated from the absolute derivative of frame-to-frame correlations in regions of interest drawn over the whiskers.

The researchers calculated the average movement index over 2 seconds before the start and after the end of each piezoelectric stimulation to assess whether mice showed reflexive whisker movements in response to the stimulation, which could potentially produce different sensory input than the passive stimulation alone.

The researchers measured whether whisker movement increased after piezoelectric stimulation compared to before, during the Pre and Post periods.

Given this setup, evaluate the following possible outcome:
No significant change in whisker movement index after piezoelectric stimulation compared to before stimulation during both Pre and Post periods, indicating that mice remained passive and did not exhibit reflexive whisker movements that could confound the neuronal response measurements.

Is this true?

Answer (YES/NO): YES